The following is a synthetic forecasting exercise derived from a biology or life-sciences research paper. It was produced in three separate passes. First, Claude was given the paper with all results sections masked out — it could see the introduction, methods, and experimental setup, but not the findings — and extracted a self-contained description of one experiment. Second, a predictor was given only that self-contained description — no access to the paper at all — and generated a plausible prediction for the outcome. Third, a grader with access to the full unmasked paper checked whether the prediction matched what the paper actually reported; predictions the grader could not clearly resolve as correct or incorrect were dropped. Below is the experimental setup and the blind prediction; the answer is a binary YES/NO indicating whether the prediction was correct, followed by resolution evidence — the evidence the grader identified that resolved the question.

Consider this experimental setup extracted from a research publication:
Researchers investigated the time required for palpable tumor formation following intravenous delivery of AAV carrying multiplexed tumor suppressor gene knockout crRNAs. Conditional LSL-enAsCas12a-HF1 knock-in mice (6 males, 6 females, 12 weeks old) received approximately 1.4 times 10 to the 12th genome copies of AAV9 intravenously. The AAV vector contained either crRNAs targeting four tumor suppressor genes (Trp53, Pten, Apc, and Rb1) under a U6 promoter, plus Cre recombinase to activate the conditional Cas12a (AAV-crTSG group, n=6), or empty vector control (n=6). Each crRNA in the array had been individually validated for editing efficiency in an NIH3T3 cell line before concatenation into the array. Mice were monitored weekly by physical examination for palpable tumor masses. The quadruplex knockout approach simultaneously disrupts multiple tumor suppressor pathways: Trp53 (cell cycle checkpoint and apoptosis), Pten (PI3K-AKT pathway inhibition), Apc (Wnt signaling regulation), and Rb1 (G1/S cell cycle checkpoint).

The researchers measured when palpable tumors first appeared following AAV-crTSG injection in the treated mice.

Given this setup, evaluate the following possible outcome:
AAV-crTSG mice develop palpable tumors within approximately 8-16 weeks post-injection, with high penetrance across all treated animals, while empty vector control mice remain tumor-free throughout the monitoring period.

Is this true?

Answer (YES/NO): NO